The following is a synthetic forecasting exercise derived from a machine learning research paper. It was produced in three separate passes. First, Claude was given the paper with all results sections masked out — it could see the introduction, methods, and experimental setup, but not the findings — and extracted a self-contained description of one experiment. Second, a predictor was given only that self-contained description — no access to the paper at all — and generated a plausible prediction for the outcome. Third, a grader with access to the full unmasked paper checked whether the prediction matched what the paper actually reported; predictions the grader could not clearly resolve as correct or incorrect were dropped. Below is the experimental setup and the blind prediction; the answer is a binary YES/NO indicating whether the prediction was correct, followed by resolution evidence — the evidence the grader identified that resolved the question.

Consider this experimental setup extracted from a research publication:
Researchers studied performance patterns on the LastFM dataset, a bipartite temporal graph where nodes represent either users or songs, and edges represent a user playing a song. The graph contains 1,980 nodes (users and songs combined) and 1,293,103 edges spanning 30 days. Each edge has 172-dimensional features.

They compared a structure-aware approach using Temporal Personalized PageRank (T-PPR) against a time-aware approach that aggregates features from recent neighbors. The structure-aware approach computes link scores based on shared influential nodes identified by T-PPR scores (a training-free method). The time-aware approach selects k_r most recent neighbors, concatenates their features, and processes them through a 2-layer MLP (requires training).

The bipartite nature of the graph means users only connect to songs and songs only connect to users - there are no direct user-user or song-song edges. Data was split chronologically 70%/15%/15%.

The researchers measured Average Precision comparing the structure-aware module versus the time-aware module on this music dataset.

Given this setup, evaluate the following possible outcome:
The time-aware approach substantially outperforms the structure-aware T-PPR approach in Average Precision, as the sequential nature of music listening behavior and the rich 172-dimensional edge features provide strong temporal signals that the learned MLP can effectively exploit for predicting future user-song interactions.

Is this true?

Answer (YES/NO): NO